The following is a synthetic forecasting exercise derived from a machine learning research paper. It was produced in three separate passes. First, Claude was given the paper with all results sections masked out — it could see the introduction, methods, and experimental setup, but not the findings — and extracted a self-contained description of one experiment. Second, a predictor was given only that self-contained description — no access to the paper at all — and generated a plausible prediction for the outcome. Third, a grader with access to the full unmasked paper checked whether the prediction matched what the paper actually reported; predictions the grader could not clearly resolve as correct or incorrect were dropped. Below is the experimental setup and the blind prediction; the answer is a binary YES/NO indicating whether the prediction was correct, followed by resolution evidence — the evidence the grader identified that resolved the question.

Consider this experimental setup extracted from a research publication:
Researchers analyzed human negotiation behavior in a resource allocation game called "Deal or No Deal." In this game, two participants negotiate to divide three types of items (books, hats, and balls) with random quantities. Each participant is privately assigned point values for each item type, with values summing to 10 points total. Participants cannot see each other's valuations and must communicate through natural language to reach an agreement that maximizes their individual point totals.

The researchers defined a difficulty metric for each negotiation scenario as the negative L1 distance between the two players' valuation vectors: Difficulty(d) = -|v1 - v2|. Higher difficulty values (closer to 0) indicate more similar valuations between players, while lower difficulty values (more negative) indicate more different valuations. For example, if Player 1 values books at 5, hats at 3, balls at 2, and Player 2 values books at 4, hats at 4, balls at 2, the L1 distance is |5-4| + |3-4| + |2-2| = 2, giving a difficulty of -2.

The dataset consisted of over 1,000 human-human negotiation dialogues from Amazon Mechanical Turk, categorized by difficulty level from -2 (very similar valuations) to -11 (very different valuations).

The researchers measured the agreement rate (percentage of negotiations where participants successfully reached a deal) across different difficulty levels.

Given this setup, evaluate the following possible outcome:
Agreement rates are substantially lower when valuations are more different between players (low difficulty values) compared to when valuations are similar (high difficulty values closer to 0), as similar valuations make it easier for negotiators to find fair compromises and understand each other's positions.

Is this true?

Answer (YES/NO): NO